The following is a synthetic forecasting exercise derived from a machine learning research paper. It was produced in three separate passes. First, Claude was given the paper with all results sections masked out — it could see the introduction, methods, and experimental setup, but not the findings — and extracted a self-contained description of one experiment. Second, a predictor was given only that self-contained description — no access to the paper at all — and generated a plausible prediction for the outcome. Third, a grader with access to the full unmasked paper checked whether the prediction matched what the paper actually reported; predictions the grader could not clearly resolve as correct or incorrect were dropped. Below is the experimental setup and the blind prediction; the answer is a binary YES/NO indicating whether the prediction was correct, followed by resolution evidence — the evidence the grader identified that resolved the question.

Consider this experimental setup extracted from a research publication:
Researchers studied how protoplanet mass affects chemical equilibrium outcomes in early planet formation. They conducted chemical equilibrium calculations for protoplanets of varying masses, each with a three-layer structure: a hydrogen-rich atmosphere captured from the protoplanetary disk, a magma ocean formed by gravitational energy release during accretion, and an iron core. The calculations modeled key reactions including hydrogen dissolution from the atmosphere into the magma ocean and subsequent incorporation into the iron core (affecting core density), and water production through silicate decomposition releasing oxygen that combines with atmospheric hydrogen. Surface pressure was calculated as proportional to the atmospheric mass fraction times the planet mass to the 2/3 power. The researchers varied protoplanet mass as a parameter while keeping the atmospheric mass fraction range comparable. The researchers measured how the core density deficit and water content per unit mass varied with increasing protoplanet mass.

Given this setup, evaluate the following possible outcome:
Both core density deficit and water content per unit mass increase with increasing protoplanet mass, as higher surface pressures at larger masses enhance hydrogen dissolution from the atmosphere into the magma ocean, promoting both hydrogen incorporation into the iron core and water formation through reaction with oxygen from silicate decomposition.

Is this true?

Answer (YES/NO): NO